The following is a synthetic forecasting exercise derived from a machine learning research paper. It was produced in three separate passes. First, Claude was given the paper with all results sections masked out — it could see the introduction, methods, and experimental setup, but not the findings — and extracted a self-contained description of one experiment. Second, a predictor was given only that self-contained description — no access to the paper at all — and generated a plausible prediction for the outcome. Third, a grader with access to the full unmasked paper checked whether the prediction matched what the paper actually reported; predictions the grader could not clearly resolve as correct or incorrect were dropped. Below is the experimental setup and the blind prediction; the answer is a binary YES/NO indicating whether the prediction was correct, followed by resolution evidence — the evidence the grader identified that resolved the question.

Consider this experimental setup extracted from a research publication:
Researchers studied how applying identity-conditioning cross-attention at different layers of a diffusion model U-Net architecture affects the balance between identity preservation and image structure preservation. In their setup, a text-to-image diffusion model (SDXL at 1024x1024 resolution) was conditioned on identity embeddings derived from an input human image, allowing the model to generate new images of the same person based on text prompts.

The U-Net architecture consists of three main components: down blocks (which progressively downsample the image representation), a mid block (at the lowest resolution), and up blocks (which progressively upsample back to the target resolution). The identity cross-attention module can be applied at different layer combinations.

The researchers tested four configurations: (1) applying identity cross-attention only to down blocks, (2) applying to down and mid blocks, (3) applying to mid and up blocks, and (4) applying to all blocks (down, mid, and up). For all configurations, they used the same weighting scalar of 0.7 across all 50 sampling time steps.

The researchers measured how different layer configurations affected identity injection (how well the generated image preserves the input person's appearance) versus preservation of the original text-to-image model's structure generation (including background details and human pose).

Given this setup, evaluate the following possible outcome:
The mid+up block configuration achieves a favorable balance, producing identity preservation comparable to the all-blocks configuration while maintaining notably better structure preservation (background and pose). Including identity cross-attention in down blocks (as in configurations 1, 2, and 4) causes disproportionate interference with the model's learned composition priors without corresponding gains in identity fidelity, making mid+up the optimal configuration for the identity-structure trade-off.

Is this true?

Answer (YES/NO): NO